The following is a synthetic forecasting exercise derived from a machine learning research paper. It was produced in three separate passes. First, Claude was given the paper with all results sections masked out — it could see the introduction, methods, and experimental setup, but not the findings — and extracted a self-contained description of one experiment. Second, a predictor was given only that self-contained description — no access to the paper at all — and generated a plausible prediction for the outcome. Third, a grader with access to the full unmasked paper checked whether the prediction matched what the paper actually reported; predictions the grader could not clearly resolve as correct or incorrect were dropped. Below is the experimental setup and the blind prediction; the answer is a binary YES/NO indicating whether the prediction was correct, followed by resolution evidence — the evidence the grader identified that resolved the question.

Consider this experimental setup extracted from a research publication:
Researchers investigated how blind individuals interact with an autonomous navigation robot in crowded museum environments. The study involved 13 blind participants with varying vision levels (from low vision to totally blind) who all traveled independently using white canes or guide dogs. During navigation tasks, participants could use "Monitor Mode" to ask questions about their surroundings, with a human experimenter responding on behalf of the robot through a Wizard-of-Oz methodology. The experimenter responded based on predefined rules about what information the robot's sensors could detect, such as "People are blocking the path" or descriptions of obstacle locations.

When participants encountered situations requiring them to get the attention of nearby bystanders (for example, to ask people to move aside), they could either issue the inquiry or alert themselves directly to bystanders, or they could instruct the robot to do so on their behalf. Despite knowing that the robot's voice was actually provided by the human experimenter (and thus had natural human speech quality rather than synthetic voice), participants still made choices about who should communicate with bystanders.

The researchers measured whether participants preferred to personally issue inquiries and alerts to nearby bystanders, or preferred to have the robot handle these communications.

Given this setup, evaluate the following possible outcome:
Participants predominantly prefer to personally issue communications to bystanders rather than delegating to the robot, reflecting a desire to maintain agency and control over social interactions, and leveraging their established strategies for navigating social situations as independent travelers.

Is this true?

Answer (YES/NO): YES